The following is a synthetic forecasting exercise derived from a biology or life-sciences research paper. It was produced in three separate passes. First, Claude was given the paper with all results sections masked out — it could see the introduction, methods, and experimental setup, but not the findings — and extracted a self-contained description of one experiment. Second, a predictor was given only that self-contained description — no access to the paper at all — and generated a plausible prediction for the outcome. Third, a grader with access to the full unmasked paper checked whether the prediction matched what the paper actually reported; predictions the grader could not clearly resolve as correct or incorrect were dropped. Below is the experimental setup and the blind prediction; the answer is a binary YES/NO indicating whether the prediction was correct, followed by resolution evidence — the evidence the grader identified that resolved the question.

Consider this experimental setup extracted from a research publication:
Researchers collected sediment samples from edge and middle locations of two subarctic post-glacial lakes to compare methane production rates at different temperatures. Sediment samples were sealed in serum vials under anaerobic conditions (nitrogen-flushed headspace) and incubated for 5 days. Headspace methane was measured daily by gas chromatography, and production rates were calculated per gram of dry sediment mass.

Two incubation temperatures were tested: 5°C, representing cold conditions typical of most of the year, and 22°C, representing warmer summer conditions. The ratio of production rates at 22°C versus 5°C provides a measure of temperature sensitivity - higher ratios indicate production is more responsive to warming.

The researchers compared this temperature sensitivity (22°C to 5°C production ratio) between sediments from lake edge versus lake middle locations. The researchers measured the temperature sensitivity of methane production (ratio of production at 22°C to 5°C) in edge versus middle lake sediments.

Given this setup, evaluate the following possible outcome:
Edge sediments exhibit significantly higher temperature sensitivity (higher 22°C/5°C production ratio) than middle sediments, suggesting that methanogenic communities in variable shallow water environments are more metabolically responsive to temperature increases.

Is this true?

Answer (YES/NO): NO